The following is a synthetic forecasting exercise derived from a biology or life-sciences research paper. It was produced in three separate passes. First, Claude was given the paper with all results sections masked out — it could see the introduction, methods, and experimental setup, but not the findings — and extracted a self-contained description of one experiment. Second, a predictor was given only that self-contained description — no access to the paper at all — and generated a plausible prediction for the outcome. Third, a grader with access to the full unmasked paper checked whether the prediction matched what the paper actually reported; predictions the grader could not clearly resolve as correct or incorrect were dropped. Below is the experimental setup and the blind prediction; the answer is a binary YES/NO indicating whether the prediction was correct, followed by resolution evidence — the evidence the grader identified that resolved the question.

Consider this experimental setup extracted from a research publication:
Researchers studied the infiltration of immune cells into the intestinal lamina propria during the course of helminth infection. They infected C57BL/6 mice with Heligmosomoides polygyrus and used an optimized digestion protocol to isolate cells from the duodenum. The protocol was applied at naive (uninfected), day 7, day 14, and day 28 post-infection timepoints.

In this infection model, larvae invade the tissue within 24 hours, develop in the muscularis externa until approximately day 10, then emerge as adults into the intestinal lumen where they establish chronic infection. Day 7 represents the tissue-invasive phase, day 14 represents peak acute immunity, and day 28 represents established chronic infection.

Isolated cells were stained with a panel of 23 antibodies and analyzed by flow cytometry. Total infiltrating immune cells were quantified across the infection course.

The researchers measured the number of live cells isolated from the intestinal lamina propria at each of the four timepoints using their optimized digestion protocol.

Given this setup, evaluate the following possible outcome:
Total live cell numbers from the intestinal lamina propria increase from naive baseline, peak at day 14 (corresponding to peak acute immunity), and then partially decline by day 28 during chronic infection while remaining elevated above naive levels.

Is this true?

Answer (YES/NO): NO